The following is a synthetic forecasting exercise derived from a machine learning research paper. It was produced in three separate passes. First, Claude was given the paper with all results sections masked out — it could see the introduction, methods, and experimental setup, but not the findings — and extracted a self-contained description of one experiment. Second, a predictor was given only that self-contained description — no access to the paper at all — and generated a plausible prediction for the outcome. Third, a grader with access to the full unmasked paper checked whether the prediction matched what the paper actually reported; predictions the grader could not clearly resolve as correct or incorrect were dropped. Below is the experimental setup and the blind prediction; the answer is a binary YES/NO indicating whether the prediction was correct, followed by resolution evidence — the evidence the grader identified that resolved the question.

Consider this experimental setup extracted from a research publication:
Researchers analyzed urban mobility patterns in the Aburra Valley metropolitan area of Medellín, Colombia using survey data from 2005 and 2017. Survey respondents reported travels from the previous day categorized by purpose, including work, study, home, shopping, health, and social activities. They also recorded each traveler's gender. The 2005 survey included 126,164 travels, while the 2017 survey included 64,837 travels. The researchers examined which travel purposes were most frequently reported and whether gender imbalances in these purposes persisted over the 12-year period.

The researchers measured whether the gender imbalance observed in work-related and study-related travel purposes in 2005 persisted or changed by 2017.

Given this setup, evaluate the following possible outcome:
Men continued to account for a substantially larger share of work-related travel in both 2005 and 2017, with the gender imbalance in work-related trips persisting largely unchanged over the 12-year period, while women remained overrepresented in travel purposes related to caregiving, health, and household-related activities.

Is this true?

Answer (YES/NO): NO